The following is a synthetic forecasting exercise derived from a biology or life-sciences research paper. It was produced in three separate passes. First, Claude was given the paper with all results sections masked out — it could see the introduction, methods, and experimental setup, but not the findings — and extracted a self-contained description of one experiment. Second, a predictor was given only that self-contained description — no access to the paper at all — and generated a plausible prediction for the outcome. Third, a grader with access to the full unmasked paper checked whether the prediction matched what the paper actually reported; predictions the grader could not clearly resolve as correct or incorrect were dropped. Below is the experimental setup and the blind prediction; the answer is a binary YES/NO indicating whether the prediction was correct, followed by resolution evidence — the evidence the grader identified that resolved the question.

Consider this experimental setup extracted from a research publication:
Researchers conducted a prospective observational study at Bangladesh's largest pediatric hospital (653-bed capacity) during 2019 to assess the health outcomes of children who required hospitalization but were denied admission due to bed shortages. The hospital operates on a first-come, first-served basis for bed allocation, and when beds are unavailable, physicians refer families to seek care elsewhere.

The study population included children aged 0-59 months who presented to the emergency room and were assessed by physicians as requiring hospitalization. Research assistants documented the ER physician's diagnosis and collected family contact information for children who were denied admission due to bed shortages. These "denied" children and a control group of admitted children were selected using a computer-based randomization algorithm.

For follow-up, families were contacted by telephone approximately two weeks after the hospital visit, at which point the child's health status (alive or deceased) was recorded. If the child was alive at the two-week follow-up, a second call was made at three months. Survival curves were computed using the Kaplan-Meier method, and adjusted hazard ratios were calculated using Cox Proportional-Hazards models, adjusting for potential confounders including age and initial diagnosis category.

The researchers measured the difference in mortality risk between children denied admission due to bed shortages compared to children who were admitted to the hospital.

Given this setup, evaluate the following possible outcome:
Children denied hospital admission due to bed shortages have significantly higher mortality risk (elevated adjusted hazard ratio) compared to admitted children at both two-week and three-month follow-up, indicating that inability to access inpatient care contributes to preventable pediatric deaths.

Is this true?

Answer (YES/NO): YES